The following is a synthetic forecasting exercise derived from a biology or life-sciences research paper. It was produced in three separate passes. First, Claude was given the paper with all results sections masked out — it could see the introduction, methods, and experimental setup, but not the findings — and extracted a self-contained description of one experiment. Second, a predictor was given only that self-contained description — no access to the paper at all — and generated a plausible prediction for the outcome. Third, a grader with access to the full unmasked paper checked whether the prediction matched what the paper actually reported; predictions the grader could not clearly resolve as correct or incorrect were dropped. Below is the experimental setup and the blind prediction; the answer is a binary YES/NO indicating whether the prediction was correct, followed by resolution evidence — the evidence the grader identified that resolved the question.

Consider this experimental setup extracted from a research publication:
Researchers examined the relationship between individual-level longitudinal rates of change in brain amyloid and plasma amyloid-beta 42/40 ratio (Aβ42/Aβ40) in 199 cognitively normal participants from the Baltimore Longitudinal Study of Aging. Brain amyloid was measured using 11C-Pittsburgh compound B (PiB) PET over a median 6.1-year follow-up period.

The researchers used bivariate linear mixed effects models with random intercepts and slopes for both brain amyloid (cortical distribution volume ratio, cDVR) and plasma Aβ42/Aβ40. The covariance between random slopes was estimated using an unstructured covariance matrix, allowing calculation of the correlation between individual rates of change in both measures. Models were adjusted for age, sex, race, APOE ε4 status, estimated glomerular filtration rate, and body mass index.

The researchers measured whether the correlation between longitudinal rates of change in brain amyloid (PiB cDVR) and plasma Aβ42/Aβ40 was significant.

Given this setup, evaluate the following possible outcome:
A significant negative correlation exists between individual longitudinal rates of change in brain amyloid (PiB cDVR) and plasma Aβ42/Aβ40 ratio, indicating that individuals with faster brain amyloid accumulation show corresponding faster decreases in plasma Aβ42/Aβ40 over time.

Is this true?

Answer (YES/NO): NO